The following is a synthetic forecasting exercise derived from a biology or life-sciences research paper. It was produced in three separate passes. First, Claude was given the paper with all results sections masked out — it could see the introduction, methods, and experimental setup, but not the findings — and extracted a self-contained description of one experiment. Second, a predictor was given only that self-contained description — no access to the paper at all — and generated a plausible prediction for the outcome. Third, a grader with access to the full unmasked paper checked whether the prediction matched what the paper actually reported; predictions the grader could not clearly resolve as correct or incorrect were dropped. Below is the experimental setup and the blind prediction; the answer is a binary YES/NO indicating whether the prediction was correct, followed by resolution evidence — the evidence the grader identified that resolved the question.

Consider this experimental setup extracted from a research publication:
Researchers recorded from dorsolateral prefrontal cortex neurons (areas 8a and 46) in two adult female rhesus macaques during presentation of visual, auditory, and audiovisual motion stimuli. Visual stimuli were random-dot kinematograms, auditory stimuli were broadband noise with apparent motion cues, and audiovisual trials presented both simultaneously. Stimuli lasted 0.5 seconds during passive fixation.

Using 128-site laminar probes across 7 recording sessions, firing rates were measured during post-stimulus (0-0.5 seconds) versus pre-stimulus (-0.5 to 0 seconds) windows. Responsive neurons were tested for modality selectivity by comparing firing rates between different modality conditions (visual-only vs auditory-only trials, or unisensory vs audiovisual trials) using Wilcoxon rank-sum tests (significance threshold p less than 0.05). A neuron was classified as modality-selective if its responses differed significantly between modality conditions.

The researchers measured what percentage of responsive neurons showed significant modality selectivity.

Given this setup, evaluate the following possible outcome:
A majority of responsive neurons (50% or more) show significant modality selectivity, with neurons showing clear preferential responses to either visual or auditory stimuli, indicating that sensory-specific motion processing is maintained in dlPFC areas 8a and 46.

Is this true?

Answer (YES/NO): NO